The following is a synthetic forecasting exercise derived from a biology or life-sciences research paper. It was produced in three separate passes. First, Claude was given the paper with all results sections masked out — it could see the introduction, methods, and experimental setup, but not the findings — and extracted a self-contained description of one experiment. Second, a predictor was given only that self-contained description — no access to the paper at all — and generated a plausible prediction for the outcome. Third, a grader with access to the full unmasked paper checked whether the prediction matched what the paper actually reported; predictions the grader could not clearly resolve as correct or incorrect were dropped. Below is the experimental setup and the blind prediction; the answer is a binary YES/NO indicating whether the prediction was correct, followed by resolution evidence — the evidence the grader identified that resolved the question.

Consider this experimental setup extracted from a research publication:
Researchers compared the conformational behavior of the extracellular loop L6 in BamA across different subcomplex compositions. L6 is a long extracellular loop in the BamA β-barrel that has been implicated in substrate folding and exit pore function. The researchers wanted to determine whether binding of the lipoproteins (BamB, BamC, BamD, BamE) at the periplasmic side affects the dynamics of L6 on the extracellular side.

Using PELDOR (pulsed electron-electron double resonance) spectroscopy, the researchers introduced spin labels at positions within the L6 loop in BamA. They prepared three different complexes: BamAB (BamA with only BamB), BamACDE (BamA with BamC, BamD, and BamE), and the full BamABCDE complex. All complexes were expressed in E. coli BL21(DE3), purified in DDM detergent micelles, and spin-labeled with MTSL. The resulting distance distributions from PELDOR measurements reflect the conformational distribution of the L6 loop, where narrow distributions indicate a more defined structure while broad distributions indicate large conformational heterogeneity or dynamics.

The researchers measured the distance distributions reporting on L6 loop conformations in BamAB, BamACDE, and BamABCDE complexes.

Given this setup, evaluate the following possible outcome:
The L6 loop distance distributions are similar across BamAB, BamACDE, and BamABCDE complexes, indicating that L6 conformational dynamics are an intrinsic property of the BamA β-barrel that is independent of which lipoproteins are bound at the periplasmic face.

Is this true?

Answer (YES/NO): YES